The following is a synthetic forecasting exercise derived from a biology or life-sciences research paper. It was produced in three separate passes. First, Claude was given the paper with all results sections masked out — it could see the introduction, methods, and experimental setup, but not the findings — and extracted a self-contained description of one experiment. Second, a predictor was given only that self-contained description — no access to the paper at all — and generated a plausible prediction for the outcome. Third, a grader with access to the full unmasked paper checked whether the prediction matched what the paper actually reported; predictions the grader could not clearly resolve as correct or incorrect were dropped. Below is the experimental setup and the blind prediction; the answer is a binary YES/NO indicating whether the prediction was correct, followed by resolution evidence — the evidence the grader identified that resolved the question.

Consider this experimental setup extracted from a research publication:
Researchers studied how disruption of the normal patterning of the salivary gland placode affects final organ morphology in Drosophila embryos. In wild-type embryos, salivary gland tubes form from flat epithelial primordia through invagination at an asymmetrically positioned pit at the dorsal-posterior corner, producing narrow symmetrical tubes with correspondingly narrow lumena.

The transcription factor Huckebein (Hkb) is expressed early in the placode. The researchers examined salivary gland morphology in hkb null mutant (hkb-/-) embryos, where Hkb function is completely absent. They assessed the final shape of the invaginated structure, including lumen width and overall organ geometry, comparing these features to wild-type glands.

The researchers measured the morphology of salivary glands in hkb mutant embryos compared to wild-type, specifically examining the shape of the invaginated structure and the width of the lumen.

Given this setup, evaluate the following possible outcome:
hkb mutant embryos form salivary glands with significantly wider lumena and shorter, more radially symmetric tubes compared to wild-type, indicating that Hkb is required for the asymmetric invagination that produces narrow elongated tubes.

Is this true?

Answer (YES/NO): YES